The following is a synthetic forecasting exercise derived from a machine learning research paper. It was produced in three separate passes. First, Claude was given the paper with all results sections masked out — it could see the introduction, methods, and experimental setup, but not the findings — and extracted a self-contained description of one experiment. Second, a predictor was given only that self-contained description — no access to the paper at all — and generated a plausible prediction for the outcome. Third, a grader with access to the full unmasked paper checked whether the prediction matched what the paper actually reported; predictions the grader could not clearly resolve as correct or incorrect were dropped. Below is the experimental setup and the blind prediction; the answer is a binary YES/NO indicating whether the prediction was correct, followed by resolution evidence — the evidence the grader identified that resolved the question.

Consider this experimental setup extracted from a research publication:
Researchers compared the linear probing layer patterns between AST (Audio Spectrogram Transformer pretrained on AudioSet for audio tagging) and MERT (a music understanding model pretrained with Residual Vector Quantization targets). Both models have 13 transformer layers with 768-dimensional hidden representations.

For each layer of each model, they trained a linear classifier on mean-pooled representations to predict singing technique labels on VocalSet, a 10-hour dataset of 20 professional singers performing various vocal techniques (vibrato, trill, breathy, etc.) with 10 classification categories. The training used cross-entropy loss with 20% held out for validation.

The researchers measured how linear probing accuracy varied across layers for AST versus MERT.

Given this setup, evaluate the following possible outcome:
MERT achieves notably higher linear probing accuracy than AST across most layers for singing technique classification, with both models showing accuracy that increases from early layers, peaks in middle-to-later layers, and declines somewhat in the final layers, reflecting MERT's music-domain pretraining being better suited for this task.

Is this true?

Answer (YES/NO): NO